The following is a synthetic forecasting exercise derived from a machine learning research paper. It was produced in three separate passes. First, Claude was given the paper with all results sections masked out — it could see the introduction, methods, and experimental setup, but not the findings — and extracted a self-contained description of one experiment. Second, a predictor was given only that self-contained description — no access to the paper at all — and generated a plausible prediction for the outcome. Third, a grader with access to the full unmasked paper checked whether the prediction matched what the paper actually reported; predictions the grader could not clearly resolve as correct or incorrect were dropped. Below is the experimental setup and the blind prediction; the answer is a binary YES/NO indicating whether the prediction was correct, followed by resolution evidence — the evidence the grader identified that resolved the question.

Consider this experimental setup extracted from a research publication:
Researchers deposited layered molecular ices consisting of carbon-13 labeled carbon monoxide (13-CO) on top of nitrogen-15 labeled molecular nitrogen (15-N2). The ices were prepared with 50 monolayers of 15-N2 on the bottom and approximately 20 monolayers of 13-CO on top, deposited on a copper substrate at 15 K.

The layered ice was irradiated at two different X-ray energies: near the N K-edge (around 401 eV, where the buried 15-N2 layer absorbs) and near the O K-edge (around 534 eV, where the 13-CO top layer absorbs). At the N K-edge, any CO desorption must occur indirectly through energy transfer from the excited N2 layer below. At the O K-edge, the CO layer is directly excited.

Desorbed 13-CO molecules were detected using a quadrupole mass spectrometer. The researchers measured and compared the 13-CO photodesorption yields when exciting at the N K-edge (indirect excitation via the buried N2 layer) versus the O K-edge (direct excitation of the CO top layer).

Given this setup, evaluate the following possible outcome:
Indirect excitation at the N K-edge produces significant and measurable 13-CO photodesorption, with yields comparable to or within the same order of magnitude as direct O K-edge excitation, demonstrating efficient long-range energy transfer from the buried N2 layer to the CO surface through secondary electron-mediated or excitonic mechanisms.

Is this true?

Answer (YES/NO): YES